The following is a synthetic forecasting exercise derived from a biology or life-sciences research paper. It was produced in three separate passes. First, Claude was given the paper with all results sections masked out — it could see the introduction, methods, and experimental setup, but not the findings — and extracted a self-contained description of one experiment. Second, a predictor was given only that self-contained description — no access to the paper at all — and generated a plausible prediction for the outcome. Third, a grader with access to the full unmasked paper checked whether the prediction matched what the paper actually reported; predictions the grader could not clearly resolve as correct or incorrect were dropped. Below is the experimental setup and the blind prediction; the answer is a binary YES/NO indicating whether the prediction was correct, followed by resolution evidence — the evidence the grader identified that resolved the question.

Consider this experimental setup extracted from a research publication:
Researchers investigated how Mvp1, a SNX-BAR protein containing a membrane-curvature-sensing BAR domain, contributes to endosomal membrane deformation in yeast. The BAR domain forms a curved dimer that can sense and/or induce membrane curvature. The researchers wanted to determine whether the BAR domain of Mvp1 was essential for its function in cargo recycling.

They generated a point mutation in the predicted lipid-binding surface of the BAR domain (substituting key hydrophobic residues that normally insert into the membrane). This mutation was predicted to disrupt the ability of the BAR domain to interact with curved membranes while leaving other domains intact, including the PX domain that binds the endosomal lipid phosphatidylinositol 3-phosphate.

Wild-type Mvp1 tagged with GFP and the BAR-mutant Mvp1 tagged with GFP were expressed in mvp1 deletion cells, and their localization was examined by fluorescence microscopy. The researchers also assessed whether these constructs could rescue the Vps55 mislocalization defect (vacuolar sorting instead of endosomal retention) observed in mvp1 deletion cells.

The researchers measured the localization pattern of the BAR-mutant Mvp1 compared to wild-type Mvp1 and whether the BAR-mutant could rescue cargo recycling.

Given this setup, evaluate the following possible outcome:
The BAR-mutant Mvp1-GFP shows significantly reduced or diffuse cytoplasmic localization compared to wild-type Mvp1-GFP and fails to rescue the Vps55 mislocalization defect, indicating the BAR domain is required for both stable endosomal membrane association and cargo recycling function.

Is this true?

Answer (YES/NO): NO